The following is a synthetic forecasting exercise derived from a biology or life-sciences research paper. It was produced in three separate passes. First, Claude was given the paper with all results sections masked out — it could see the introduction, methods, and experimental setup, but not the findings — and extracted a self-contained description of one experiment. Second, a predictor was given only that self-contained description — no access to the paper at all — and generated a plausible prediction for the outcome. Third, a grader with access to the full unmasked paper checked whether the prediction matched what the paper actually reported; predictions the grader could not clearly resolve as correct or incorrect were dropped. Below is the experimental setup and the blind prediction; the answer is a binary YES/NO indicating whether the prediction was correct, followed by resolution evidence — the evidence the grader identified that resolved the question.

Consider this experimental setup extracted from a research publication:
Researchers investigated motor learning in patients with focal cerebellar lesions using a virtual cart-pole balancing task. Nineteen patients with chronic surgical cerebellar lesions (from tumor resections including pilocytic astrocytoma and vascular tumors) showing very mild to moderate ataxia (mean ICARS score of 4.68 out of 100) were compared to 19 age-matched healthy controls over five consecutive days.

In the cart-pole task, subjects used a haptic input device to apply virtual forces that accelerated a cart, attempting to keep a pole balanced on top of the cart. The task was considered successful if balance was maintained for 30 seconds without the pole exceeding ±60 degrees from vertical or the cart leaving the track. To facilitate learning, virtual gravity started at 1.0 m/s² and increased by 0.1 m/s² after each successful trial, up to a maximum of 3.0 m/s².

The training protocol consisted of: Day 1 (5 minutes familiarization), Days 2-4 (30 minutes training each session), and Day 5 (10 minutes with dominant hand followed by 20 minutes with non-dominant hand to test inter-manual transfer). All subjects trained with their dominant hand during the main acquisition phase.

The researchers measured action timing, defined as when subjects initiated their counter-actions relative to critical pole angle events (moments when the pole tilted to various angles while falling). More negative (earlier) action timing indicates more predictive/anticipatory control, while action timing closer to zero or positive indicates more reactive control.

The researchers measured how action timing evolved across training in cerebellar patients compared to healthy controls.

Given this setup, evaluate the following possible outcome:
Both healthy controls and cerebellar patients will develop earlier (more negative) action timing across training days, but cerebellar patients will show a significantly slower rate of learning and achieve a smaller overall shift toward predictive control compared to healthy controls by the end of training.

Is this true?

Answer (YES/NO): NO